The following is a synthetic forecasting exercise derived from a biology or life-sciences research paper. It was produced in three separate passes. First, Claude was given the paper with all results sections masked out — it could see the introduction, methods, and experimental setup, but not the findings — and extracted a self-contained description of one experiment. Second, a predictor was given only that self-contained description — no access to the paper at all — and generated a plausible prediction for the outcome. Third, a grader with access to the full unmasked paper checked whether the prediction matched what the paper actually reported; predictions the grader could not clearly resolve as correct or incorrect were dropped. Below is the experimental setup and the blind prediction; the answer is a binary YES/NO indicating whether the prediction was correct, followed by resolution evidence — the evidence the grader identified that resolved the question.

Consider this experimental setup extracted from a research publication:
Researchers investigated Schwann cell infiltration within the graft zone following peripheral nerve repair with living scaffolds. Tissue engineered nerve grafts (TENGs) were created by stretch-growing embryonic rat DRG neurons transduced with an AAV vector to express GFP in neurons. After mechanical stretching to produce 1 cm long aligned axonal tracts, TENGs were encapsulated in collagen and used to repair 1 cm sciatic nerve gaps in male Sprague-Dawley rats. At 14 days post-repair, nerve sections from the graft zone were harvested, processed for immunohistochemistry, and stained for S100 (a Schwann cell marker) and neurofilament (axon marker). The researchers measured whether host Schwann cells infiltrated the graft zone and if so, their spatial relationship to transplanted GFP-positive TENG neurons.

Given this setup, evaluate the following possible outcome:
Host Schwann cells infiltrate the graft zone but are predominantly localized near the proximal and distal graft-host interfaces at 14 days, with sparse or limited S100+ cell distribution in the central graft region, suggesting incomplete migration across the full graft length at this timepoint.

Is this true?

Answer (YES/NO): NO